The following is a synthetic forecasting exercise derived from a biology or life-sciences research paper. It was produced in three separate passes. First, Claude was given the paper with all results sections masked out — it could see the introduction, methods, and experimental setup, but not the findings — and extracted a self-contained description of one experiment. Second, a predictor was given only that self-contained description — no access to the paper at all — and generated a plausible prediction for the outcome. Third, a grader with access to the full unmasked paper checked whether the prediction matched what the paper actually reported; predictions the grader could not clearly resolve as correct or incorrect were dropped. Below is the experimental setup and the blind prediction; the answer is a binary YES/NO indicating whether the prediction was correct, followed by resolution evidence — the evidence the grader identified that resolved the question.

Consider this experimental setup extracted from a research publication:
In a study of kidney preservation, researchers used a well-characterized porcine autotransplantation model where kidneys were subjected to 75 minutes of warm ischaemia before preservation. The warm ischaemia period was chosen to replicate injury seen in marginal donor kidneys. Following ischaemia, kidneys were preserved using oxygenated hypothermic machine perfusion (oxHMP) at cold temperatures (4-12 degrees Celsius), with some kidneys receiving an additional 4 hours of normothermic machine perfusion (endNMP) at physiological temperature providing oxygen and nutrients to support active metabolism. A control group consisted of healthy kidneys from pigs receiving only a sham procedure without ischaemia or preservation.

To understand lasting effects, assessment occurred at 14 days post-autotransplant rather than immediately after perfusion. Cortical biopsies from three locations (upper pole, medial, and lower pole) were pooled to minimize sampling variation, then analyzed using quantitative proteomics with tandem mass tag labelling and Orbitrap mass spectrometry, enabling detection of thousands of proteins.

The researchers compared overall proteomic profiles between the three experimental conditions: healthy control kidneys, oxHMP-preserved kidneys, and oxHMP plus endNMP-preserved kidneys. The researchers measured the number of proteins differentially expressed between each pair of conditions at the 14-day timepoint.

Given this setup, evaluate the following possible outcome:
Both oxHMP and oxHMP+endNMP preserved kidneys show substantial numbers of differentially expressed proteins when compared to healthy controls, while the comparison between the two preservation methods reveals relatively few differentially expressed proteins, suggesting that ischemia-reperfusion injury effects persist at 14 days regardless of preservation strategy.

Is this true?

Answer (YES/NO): NO